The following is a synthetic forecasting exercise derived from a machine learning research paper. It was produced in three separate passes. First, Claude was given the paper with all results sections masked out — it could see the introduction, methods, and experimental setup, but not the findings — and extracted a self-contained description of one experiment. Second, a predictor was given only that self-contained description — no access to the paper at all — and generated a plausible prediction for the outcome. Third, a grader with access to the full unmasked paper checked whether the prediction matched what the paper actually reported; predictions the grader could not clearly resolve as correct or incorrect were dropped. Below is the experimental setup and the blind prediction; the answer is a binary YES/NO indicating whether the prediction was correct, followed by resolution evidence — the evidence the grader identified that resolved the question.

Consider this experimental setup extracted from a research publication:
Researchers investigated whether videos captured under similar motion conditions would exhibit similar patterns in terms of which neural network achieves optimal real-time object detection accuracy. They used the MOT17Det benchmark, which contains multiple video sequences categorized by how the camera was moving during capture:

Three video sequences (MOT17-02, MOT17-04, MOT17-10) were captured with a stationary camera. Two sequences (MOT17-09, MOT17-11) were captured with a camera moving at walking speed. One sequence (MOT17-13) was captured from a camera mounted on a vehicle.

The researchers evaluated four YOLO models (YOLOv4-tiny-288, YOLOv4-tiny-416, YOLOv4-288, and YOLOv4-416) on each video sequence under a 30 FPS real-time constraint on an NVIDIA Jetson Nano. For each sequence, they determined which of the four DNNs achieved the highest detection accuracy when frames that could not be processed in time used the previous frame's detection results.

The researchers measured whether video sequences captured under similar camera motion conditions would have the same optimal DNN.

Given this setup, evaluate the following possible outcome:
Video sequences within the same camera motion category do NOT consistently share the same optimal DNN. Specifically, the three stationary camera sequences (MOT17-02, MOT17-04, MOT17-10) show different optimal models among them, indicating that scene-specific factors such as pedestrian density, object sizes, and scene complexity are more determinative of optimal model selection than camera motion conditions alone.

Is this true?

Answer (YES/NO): NO